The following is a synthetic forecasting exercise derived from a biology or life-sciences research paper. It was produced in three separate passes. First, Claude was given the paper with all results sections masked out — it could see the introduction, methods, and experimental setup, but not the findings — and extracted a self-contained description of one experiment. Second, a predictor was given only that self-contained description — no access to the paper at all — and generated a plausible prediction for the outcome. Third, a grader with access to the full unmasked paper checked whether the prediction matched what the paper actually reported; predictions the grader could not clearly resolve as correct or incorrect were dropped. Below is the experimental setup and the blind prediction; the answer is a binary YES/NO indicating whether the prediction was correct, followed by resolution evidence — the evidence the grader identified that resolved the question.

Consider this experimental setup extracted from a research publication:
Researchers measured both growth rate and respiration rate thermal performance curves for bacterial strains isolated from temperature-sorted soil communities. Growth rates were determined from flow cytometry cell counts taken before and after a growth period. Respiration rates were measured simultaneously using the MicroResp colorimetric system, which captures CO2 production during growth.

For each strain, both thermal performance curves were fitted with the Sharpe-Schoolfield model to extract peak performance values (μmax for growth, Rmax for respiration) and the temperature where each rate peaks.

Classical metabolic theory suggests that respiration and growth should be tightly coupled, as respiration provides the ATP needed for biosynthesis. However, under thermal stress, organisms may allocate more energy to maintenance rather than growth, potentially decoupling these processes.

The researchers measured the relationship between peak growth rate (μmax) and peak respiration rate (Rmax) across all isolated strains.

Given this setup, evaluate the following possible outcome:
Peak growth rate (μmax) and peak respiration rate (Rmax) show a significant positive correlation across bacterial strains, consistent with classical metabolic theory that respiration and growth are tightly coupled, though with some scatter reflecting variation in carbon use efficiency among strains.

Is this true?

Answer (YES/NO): NO